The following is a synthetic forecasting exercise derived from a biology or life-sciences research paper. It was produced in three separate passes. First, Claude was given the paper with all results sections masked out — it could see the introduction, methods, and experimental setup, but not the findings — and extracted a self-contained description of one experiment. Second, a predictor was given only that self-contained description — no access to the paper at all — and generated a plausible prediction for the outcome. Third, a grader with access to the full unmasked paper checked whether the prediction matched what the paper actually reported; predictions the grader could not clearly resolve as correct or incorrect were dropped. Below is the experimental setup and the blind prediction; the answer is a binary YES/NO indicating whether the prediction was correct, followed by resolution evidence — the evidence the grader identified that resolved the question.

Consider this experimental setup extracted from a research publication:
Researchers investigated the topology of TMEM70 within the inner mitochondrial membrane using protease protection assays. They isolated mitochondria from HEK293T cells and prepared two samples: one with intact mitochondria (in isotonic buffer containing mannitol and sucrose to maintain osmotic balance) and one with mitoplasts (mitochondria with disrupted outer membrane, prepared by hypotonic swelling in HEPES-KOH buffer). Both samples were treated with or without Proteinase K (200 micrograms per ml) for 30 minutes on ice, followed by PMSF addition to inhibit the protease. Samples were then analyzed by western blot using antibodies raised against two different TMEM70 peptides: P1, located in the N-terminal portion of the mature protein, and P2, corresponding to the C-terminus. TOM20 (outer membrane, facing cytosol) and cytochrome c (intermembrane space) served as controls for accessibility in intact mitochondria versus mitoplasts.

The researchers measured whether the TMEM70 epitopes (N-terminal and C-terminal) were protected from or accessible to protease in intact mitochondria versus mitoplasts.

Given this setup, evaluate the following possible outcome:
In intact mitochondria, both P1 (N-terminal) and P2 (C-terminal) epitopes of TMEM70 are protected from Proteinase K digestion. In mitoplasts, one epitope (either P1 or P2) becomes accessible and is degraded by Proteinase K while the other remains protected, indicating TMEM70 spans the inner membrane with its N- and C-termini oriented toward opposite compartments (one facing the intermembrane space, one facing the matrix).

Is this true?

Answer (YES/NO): NO